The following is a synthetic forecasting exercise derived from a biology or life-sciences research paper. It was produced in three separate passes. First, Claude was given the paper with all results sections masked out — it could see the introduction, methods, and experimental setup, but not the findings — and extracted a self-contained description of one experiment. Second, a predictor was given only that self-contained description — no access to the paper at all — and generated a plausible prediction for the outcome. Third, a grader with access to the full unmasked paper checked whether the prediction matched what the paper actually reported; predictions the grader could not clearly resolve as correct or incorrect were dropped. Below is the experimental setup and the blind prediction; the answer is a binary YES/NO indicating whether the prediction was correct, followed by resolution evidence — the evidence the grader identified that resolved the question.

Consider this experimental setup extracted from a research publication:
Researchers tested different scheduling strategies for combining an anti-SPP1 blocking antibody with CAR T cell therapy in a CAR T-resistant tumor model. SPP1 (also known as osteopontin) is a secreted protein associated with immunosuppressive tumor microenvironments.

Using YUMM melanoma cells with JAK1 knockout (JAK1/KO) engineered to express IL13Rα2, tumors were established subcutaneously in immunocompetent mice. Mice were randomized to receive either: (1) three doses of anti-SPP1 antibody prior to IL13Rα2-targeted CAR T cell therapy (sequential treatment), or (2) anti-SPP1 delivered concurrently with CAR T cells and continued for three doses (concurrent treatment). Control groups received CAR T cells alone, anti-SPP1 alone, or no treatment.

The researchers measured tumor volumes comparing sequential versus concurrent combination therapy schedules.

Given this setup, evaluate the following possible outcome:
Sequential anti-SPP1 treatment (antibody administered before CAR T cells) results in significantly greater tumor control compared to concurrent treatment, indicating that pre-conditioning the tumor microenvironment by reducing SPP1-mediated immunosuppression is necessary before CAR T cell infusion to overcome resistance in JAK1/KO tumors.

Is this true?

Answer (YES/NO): YES